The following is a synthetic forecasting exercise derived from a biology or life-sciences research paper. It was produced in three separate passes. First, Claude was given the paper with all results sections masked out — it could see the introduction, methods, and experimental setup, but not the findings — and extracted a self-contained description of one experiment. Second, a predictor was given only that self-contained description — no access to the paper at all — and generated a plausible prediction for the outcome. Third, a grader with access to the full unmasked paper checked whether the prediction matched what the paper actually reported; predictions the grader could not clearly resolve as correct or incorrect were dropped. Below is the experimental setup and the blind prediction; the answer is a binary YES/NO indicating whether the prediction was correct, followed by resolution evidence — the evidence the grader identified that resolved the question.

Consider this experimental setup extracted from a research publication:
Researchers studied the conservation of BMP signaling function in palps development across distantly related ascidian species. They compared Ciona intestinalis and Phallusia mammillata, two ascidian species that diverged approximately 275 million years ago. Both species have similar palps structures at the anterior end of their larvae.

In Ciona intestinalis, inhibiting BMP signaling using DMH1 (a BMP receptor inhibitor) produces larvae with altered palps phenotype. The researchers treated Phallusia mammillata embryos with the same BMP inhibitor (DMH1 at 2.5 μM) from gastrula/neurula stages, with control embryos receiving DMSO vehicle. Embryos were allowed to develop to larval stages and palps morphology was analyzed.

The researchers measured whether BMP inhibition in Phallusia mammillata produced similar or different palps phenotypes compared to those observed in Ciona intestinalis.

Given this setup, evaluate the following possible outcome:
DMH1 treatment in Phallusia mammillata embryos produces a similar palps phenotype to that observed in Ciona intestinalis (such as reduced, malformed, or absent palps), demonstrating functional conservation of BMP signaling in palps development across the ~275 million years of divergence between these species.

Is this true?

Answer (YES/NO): NO